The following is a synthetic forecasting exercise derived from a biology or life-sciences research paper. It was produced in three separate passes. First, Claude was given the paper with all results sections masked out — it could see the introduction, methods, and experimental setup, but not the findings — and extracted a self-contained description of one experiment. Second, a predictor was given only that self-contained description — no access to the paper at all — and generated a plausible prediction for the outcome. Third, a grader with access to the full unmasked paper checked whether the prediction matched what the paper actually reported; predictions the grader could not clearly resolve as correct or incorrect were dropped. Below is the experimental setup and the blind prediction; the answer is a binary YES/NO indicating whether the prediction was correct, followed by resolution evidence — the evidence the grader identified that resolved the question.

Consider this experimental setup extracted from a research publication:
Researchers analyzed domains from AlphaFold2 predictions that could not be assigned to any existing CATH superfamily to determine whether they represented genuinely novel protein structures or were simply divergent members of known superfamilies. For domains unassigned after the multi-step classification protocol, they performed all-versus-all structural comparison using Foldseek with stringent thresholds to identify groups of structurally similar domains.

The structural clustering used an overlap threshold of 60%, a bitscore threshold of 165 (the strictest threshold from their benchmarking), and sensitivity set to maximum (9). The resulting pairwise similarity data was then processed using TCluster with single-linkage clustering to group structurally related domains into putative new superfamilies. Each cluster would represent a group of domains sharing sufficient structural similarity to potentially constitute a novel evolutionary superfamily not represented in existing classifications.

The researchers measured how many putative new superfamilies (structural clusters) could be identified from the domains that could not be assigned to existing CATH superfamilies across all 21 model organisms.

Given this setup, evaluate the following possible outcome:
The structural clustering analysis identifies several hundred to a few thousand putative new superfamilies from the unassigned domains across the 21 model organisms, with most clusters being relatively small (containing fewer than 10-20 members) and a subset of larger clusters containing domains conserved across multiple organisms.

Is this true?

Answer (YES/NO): NO